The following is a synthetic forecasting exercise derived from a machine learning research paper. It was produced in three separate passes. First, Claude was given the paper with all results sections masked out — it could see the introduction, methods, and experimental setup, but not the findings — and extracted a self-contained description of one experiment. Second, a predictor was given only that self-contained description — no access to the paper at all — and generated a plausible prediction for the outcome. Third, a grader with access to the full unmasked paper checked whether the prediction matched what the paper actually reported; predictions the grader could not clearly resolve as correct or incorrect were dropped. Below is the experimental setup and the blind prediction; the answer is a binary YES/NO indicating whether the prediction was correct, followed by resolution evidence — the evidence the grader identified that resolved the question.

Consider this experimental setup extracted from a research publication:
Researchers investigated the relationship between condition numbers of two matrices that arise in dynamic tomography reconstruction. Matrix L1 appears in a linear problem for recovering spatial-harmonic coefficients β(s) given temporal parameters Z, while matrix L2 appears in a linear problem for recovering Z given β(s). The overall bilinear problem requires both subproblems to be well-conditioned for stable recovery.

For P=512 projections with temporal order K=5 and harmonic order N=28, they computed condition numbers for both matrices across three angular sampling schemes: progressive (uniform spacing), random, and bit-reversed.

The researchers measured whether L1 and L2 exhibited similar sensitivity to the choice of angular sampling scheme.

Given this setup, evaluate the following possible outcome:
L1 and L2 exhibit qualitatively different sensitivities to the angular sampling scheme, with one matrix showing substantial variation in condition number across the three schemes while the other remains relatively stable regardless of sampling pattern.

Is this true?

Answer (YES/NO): YES